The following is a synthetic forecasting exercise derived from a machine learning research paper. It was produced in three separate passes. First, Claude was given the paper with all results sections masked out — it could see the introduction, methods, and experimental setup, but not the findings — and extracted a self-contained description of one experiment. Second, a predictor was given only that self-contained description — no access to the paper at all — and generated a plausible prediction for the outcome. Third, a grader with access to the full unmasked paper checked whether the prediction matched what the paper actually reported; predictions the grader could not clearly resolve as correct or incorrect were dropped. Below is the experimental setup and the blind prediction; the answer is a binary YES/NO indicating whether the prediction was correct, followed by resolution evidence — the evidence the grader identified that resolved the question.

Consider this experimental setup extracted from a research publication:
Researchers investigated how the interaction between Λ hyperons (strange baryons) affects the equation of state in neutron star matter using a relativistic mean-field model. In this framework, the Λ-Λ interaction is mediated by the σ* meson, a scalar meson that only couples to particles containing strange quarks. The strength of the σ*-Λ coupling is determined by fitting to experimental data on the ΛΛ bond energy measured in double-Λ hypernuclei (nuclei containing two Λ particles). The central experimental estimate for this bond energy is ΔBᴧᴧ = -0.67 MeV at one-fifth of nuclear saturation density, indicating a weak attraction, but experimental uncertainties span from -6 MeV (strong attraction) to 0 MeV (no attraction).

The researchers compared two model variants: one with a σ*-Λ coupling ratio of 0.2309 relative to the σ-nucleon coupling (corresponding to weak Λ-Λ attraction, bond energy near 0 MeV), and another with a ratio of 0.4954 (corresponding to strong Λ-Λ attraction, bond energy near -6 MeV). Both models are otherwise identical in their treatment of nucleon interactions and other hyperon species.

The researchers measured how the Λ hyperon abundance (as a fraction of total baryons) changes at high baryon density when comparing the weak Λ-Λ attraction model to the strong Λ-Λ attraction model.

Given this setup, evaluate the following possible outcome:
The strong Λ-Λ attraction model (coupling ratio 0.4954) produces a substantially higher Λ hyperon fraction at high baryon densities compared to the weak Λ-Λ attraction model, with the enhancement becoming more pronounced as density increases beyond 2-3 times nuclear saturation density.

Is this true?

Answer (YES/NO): NO